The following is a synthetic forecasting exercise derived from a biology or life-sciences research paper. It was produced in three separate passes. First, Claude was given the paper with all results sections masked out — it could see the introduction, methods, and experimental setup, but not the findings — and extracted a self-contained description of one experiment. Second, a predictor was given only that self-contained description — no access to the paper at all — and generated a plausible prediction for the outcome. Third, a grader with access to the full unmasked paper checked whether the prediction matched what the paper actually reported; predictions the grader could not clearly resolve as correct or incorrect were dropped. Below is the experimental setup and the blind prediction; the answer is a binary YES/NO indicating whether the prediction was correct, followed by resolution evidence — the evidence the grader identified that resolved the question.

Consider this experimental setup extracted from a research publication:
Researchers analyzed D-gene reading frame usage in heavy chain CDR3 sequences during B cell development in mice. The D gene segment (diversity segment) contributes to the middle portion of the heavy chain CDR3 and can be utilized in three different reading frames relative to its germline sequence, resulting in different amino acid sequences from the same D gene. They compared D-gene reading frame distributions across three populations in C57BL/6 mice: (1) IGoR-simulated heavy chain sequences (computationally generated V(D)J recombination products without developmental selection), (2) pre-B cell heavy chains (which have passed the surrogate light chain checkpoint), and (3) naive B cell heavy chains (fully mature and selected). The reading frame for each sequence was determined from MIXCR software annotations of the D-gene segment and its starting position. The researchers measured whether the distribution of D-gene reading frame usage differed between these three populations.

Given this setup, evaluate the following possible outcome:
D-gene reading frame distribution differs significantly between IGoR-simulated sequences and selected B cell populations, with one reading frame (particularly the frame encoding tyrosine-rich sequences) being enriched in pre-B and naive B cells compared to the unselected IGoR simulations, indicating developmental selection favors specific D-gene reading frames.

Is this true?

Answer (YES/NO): YES